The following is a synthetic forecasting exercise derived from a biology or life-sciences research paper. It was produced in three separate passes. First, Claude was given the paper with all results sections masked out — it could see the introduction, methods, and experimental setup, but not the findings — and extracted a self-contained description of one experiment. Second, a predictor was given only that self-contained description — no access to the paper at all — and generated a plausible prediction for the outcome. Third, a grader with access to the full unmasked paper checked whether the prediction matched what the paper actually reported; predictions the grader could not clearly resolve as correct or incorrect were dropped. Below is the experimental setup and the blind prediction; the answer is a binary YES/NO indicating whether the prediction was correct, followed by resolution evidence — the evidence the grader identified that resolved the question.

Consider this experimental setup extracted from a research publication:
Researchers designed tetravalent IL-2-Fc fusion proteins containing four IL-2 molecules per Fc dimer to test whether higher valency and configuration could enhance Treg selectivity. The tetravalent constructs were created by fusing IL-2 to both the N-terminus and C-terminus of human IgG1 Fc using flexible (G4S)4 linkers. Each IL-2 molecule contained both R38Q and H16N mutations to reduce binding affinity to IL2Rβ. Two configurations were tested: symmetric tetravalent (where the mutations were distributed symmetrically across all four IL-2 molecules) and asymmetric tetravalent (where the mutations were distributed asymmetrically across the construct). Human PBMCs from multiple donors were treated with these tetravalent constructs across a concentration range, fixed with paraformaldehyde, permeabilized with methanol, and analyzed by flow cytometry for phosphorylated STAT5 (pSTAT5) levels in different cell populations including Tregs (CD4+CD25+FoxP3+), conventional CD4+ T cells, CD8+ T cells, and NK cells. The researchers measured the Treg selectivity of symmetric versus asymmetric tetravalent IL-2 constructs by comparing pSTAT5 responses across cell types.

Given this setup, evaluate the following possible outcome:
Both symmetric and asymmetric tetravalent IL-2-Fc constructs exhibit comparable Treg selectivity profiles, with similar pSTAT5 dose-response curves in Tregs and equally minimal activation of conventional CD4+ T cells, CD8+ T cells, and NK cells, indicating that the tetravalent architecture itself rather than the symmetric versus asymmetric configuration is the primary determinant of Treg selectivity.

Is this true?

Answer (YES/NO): NO